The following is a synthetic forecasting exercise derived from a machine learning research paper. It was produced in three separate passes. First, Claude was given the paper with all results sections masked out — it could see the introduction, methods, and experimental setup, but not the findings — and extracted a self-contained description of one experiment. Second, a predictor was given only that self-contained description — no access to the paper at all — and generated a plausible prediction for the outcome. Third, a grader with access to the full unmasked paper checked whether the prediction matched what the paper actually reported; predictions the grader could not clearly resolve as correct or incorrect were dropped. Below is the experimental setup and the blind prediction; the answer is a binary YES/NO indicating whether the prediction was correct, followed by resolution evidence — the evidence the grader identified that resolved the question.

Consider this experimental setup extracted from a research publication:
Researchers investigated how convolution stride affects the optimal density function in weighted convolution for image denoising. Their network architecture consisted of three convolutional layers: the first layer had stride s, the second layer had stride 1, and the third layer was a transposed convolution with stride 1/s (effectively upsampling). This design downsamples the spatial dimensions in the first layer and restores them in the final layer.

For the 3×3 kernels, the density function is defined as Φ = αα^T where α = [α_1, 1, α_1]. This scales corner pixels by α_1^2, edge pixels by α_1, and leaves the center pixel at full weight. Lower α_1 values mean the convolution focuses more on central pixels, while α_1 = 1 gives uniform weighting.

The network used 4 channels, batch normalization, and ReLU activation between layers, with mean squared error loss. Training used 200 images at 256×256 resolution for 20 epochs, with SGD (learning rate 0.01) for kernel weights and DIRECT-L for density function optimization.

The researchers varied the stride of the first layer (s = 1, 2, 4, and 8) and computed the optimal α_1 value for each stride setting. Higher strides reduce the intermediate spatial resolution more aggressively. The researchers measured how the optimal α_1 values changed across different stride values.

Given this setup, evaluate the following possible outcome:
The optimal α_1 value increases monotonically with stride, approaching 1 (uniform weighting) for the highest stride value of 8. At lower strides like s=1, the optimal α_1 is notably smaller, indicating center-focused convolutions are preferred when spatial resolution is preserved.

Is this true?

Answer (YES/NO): NO